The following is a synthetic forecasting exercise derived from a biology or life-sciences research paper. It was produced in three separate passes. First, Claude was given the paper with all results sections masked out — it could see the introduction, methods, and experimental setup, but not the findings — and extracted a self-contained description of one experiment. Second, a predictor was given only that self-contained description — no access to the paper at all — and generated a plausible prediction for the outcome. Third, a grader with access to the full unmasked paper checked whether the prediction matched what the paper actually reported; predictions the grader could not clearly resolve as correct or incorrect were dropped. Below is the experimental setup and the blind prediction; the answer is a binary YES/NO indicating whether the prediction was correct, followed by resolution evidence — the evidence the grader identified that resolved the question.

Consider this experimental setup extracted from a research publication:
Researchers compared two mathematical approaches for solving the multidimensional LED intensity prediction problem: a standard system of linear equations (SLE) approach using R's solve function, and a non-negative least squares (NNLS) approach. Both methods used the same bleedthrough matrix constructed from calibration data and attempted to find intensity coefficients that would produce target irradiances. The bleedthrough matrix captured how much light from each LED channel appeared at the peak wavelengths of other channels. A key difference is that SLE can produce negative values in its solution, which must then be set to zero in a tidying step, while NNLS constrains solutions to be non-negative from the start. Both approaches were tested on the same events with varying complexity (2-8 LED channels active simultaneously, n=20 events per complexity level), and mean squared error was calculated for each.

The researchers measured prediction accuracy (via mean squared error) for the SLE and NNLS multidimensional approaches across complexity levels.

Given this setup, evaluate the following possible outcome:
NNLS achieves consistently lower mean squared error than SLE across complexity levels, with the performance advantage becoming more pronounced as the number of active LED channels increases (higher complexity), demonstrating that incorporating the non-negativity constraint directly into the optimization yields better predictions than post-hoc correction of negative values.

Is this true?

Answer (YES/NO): NO